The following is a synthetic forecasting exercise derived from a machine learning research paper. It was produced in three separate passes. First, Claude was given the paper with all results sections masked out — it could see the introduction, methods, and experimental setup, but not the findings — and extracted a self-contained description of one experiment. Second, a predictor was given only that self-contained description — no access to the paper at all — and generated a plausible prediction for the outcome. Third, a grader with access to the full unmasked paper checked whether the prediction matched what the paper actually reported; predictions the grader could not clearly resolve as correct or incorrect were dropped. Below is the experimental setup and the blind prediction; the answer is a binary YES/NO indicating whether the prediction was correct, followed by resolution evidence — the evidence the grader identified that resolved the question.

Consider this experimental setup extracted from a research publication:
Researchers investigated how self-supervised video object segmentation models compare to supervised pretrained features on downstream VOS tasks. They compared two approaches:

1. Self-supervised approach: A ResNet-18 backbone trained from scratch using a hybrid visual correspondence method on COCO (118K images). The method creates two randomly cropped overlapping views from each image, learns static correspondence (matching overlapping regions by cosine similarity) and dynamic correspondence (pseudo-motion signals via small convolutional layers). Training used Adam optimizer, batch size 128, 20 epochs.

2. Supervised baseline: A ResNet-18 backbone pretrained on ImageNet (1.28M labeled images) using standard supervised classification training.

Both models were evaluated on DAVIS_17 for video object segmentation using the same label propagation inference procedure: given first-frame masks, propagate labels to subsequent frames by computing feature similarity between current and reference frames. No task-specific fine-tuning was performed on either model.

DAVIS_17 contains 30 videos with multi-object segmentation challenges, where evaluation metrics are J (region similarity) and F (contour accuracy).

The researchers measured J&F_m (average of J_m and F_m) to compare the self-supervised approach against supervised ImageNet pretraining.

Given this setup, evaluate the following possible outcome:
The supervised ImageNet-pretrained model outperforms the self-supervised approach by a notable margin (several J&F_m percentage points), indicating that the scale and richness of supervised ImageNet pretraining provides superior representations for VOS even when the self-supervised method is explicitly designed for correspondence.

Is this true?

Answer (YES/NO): NO